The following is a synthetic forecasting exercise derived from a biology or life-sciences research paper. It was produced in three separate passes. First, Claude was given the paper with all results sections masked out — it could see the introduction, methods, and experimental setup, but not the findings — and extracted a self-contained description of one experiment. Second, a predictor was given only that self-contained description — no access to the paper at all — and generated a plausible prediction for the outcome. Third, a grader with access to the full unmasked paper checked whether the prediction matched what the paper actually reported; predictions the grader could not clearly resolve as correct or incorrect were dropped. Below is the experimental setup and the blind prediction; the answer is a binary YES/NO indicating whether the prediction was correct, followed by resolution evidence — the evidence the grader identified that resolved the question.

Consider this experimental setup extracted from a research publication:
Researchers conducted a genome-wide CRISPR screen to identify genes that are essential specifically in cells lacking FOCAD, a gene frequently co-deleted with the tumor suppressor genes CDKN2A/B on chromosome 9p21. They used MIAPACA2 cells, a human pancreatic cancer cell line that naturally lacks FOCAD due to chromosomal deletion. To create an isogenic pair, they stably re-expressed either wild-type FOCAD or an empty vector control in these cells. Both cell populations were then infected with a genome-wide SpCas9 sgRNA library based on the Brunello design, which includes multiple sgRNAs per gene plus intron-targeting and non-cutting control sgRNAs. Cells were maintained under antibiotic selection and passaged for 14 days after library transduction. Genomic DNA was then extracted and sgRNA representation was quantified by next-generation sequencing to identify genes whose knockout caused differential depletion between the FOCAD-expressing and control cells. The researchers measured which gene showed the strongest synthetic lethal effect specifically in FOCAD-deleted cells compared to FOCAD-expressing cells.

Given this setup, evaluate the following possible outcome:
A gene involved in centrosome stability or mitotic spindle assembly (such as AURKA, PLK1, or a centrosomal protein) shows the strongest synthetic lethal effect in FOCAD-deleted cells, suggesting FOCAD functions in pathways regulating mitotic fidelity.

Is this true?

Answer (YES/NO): NO